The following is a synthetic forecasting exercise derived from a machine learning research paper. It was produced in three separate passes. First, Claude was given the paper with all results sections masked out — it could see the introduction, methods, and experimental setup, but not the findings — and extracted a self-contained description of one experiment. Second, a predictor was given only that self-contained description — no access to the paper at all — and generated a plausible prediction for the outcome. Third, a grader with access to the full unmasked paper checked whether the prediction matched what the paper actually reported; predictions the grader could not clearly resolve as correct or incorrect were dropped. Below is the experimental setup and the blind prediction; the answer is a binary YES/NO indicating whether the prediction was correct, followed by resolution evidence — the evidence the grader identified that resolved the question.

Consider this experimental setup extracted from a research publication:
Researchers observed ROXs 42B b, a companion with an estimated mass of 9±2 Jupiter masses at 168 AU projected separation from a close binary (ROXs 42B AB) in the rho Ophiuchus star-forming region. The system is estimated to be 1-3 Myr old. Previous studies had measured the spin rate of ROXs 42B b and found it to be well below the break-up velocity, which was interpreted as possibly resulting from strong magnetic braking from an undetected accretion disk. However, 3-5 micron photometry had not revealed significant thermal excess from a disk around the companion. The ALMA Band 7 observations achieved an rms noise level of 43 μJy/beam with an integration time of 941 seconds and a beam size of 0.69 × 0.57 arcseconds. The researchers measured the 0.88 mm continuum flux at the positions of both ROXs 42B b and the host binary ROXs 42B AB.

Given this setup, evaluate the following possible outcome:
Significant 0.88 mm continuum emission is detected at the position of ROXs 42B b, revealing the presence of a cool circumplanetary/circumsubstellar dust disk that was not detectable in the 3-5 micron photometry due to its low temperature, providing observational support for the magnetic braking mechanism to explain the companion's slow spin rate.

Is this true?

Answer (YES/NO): NO